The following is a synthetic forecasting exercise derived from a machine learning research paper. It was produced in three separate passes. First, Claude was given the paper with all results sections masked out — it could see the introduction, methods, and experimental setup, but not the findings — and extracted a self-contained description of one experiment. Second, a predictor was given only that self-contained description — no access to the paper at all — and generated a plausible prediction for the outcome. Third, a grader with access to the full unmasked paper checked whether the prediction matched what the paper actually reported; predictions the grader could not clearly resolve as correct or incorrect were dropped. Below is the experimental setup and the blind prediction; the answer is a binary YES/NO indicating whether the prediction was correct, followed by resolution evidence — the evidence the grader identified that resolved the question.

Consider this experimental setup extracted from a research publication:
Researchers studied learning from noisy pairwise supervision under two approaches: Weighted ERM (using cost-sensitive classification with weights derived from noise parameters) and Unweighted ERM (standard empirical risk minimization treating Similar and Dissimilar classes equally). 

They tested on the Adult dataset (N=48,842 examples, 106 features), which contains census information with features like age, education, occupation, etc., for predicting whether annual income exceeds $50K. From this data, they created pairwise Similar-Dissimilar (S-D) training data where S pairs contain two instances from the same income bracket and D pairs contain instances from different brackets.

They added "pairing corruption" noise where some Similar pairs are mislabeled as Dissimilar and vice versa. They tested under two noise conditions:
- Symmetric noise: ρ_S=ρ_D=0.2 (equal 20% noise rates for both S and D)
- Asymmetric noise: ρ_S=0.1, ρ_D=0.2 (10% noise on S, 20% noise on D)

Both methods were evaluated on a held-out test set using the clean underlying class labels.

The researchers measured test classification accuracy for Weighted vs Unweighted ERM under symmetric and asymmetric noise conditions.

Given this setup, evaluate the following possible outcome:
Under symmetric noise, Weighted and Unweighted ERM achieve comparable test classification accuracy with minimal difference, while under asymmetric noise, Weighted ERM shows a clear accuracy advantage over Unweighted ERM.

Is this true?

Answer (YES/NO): YES